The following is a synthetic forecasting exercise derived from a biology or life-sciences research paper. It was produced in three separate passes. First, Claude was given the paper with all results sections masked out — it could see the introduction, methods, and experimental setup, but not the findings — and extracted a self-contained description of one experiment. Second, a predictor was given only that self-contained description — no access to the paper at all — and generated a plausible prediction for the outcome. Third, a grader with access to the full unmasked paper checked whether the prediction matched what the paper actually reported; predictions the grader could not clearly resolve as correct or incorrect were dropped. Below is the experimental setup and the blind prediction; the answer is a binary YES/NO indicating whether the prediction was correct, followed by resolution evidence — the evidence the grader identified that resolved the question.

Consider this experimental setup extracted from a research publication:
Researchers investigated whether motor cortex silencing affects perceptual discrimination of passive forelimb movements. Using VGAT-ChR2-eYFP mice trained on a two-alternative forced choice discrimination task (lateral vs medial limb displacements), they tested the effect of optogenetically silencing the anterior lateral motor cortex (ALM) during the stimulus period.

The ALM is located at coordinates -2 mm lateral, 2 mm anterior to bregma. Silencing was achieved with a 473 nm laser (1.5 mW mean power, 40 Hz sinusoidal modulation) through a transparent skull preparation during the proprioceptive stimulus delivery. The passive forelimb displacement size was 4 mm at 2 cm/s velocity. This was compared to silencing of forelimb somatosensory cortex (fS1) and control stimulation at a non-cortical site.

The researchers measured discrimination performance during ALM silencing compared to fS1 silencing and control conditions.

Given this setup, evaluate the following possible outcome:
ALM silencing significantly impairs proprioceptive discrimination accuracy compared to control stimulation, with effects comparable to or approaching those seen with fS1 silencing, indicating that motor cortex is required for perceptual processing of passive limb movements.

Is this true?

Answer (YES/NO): NO